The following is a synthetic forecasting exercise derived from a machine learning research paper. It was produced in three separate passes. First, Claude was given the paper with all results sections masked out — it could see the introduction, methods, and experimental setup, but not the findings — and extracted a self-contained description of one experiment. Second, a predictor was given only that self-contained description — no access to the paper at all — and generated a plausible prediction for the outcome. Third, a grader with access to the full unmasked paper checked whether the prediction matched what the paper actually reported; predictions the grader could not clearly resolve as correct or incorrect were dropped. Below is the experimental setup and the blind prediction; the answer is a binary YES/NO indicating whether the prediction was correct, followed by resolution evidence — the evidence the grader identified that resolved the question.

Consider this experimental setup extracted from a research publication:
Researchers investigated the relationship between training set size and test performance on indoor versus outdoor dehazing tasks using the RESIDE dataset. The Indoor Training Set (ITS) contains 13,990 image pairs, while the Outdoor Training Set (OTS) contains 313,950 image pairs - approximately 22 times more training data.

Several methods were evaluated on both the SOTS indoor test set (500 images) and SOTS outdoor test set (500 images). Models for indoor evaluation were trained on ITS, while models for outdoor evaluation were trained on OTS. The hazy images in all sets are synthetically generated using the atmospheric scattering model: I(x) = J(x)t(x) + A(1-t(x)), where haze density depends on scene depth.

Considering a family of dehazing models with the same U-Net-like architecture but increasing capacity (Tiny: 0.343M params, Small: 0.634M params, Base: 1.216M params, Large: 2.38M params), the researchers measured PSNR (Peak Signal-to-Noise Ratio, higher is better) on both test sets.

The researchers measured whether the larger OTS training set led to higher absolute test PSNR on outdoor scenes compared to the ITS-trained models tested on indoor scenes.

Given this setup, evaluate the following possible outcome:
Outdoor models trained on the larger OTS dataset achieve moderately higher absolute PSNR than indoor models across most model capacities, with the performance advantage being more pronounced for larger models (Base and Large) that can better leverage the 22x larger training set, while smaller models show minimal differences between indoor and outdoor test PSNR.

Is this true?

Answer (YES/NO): NO